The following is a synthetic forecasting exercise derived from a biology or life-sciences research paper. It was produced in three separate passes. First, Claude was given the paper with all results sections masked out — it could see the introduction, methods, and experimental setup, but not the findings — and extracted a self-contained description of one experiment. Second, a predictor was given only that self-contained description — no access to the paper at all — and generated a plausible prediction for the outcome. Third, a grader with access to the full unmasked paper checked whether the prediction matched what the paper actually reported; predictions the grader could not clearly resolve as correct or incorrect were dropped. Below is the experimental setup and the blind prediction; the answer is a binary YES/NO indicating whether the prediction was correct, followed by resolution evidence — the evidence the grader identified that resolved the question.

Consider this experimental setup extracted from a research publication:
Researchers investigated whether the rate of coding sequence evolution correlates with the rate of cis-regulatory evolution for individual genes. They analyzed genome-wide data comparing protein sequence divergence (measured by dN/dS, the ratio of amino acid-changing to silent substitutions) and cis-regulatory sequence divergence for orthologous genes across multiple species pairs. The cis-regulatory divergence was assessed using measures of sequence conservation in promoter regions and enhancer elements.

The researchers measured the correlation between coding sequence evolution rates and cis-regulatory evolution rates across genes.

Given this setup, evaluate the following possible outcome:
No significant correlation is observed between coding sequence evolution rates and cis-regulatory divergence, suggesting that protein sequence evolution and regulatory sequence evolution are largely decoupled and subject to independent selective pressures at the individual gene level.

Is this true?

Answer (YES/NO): NO